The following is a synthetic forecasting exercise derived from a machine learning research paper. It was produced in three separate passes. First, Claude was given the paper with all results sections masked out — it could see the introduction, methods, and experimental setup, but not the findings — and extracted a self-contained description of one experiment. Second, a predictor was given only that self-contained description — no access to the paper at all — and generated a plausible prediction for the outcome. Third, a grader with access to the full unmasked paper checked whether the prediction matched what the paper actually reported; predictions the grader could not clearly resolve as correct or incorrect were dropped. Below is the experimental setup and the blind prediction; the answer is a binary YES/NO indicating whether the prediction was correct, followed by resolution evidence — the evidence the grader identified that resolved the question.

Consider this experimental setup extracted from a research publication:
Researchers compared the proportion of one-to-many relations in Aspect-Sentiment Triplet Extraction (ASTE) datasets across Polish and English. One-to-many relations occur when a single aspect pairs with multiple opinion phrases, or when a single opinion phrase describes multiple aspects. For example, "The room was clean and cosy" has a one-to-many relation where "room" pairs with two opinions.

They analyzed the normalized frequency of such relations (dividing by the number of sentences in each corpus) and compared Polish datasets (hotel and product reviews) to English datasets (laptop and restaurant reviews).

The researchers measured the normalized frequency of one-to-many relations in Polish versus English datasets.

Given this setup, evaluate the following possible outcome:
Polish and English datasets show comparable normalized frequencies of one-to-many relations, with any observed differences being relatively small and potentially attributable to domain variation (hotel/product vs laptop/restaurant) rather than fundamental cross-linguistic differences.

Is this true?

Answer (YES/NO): NO